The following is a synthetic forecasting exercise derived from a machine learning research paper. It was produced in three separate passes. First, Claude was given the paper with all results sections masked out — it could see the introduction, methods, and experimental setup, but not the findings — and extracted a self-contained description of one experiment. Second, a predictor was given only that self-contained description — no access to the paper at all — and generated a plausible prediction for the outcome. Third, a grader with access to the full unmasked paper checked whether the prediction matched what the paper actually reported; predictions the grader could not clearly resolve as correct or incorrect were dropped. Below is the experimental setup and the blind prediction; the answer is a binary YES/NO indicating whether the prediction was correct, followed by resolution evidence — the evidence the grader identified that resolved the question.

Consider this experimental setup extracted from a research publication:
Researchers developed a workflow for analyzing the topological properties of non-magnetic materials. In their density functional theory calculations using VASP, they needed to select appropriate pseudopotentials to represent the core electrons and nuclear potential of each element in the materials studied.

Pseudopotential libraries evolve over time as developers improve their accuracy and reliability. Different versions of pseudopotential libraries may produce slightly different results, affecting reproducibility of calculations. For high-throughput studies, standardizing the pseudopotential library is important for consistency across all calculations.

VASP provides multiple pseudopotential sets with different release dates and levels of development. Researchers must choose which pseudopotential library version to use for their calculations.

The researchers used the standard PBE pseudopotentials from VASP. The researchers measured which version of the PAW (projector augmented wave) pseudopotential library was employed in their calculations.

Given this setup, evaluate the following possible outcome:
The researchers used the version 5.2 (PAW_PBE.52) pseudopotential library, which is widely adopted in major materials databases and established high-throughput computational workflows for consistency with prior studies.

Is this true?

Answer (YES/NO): YES